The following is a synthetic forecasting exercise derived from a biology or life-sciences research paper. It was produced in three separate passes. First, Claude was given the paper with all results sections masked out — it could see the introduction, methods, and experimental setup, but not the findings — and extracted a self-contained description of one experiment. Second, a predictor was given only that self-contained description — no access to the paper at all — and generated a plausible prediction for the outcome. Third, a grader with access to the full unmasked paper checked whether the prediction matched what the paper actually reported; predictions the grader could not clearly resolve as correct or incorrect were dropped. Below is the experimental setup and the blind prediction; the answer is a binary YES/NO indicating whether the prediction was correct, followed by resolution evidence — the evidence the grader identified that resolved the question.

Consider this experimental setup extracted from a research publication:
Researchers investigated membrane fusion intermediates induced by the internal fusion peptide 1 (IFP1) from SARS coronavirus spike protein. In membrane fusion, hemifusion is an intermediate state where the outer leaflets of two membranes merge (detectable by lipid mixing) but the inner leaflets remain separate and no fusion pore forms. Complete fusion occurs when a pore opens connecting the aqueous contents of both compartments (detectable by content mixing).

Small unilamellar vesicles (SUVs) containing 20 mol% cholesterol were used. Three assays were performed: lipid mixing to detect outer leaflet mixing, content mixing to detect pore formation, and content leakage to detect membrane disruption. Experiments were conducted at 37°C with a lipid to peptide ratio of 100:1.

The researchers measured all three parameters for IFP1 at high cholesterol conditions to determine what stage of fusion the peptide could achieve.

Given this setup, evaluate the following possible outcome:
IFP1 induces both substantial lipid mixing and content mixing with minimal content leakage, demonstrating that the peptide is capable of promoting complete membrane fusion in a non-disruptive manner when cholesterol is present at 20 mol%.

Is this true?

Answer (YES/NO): NO